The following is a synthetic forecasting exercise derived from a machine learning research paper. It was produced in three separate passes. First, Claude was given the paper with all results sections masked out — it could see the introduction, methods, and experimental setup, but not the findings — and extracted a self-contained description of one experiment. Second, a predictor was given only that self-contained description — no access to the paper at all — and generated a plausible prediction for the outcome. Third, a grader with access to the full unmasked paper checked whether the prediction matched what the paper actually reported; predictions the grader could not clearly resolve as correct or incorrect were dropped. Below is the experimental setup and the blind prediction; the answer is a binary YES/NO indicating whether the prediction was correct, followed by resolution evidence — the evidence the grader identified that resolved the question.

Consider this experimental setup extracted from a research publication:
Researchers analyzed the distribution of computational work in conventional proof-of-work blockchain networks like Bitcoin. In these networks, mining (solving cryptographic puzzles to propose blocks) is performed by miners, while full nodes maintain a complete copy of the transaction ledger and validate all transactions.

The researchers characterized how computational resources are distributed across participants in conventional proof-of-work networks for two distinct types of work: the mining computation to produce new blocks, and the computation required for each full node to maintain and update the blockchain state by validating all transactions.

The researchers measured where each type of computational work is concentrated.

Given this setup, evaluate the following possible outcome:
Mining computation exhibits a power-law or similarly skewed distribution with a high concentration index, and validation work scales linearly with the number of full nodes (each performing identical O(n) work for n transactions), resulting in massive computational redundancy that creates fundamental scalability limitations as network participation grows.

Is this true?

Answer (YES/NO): NO